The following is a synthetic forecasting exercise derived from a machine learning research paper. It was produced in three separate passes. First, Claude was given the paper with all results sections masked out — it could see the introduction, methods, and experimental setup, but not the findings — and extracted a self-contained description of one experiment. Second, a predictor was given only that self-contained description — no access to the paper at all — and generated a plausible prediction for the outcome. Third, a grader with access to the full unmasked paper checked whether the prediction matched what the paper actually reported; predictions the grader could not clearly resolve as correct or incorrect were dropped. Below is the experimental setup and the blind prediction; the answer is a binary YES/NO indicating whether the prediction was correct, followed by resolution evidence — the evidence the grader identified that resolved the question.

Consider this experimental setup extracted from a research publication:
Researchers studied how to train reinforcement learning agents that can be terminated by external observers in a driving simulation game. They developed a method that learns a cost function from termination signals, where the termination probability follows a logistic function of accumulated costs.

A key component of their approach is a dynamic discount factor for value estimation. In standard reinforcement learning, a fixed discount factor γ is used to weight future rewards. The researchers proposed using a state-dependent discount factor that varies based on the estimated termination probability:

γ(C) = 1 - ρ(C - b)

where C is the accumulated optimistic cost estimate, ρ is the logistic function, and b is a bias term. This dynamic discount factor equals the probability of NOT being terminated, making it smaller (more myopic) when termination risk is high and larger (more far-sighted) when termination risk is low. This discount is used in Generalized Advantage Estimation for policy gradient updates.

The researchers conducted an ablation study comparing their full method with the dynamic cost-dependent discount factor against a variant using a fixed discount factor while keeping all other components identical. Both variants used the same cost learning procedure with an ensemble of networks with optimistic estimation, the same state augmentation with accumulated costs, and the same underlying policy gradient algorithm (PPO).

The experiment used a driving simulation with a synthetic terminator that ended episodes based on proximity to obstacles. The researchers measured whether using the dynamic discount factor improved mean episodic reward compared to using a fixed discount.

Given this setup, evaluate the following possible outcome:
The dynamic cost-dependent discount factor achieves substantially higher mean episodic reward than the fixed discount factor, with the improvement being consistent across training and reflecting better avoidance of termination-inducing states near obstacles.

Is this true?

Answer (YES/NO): YES